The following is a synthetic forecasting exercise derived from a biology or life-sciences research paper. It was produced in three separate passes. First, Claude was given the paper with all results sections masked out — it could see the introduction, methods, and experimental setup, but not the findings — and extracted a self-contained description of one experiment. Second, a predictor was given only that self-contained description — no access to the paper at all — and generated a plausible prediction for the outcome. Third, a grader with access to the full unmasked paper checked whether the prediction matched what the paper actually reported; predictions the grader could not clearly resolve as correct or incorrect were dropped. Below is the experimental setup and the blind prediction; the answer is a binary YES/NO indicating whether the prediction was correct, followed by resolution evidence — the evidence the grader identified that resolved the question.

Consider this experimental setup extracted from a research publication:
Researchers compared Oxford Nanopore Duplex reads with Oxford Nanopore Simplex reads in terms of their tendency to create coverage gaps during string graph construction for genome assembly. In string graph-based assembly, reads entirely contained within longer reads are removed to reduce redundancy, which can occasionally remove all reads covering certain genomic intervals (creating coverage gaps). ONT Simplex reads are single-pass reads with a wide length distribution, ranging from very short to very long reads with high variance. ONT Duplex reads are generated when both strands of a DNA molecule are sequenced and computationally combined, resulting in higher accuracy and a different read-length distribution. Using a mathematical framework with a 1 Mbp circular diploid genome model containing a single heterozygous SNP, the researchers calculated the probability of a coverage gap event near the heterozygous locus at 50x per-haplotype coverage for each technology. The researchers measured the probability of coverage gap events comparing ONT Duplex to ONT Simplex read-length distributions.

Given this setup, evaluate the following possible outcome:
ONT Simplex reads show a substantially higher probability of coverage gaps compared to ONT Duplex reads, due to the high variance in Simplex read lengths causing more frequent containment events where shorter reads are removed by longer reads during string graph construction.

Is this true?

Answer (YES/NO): YES